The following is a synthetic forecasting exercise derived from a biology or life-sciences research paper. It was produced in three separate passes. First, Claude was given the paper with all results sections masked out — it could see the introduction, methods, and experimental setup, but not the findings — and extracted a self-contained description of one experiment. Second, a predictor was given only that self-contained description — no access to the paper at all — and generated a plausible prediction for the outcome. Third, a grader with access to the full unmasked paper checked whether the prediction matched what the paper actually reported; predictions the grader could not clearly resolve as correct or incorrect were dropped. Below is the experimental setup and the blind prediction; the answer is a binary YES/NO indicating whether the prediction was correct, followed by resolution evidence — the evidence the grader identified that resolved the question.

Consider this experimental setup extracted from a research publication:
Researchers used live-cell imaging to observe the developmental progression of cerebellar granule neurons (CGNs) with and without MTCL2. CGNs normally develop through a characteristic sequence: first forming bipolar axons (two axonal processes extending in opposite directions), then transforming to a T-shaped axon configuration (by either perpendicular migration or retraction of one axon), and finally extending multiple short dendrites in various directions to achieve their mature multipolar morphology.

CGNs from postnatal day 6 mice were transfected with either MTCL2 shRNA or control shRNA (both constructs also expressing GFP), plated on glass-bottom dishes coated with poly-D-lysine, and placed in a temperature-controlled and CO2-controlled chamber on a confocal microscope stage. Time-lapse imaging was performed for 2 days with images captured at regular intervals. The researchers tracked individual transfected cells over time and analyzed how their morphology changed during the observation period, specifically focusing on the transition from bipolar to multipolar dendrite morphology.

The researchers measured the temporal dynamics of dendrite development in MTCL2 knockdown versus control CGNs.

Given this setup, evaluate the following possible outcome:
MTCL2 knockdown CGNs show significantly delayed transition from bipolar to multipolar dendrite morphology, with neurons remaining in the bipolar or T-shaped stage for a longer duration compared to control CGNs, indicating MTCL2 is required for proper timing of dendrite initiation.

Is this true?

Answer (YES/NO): NO